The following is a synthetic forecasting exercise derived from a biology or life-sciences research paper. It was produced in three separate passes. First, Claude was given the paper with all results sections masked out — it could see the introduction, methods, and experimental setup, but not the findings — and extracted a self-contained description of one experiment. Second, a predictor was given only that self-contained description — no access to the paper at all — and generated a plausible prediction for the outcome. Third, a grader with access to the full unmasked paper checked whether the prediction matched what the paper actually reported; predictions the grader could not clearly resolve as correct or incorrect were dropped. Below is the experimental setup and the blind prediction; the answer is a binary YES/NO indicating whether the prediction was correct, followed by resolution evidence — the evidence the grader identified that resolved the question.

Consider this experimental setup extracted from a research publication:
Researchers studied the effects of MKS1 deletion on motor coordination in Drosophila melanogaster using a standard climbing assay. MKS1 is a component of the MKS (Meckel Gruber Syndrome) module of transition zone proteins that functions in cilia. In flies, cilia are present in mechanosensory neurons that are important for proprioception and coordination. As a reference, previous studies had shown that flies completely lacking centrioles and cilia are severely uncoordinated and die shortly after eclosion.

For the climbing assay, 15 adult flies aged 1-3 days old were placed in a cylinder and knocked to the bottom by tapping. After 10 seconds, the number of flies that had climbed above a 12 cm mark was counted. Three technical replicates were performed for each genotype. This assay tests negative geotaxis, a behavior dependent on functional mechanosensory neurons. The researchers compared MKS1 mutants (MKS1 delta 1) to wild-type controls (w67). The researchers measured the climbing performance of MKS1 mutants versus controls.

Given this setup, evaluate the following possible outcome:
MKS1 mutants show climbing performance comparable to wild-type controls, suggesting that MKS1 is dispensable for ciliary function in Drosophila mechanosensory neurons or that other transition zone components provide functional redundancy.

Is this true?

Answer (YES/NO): YES